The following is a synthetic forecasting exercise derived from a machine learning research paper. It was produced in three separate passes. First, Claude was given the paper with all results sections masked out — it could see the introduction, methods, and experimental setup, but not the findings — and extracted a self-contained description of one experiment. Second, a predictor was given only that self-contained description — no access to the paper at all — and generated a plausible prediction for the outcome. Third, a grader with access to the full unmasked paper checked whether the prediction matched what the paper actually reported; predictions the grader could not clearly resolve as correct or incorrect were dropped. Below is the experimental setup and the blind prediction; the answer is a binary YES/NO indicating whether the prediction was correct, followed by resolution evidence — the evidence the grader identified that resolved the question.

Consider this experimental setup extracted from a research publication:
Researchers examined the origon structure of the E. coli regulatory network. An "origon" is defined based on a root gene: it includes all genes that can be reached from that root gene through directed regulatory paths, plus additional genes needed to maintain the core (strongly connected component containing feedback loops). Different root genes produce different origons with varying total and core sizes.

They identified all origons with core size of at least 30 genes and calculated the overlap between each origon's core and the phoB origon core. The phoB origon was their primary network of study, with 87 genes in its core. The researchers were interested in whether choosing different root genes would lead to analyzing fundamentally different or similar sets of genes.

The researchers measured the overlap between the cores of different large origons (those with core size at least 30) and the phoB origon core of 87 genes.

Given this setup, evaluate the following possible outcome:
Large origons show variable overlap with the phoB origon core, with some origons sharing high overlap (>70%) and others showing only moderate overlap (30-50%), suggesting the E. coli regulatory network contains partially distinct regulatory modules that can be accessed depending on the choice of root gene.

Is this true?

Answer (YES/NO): NO